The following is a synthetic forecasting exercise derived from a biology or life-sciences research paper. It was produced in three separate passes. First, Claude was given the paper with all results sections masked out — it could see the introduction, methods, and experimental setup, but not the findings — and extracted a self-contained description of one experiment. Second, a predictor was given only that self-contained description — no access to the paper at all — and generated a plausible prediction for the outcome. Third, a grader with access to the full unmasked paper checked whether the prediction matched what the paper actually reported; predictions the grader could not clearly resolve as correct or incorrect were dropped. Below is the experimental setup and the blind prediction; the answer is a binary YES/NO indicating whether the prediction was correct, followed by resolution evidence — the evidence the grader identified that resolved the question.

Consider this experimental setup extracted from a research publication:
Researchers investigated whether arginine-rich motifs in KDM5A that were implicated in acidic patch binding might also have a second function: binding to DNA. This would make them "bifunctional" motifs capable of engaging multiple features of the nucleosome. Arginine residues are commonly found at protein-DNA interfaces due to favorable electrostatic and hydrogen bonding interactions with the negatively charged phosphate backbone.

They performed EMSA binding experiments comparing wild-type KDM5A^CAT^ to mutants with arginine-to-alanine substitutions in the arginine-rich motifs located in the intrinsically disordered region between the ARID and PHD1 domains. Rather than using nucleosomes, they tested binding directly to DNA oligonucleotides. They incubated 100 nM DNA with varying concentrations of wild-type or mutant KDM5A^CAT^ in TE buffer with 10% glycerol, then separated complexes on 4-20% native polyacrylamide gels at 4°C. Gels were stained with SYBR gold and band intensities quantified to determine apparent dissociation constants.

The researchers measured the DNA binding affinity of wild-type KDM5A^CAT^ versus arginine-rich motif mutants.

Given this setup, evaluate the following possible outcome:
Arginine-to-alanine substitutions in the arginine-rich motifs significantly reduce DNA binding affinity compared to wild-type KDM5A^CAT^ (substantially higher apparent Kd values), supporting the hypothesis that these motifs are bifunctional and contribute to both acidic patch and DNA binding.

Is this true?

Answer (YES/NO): YES